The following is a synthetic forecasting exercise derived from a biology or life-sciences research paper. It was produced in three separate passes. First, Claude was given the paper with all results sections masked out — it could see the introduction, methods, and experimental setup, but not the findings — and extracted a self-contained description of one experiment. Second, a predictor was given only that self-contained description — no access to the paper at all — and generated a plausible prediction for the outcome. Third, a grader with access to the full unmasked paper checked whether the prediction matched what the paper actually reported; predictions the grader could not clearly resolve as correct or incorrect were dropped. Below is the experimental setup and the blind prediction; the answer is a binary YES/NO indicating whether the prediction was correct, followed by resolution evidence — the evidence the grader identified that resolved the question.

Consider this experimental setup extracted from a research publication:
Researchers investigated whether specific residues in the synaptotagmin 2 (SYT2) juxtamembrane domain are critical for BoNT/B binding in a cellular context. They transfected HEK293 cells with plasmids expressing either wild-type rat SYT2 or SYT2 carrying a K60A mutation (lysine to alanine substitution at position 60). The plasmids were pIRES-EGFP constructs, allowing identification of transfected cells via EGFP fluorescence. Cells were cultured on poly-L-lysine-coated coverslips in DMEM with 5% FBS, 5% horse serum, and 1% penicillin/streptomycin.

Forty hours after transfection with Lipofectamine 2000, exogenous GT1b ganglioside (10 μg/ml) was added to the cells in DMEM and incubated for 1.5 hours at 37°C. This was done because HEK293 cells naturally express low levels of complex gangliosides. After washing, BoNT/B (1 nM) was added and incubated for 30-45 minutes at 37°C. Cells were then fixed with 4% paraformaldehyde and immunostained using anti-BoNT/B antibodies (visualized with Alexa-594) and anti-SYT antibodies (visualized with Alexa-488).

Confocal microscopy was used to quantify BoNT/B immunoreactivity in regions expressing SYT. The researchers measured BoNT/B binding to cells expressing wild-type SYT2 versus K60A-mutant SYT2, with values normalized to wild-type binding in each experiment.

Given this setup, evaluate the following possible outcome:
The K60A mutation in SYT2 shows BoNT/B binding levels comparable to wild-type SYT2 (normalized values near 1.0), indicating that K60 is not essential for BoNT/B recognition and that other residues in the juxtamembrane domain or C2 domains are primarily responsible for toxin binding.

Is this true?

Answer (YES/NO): NO